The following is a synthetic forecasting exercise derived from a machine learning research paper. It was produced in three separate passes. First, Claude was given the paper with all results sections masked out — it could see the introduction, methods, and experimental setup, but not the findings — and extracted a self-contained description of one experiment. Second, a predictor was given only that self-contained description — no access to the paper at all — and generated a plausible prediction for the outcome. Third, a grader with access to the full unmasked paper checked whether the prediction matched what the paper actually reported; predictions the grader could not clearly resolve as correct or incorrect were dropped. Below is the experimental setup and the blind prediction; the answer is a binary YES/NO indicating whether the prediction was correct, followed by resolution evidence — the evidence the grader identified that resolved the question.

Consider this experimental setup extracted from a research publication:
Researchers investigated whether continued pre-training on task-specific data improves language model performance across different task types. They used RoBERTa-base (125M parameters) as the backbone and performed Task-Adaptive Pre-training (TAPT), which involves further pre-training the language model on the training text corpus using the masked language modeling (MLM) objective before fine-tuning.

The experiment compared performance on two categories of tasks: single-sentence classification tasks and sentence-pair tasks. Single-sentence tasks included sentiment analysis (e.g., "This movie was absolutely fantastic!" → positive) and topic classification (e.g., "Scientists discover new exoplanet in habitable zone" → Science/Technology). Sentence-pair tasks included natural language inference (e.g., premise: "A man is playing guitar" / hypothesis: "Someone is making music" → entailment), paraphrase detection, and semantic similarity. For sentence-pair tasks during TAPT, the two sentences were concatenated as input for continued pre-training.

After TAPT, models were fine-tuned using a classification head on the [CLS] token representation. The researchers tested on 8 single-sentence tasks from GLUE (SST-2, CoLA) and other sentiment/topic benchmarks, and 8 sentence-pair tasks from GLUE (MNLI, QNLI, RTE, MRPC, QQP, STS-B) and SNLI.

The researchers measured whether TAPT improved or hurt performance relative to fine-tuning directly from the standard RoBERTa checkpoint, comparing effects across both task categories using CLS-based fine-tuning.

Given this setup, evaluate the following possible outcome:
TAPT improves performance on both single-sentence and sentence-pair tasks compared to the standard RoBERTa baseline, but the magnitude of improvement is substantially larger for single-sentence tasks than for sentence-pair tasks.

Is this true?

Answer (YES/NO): NO